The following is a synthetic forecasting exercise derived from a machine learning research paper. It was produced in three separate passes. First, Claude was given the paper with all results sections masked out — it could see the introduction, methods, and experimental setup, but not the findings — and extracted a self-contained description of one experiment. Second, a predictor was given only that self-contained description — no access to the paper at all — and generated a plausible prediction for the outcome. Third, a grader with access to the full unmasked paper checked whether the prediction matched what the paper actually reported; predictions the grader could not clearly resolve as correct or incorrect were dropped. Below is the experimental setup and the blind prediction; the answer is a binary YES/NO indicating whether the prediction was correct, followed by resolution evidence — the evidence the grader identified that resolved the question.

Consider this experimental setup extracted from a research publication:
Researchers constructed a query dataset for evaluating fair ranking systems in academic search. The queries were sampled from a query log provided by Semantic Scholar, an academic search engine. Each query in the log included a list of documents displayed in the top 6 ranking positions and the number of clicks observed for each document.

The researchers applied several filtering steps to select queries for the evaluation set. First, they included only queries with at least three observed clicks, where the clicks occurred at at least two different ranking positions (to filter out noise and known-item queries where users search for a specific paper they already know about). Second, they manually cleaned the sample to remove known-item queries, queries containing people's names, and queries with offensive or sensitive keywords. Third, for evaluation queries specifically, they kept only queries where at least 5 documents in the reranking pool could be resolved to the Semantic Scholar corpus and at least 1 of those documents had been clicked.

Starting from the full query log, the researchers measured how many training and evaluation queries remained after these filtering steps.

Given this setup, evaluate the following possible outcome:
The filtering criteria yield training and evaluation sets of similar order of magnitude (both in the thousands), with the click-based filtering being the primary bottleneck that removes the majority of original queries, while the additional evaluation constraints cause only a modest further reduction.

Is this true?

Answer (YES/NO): NO